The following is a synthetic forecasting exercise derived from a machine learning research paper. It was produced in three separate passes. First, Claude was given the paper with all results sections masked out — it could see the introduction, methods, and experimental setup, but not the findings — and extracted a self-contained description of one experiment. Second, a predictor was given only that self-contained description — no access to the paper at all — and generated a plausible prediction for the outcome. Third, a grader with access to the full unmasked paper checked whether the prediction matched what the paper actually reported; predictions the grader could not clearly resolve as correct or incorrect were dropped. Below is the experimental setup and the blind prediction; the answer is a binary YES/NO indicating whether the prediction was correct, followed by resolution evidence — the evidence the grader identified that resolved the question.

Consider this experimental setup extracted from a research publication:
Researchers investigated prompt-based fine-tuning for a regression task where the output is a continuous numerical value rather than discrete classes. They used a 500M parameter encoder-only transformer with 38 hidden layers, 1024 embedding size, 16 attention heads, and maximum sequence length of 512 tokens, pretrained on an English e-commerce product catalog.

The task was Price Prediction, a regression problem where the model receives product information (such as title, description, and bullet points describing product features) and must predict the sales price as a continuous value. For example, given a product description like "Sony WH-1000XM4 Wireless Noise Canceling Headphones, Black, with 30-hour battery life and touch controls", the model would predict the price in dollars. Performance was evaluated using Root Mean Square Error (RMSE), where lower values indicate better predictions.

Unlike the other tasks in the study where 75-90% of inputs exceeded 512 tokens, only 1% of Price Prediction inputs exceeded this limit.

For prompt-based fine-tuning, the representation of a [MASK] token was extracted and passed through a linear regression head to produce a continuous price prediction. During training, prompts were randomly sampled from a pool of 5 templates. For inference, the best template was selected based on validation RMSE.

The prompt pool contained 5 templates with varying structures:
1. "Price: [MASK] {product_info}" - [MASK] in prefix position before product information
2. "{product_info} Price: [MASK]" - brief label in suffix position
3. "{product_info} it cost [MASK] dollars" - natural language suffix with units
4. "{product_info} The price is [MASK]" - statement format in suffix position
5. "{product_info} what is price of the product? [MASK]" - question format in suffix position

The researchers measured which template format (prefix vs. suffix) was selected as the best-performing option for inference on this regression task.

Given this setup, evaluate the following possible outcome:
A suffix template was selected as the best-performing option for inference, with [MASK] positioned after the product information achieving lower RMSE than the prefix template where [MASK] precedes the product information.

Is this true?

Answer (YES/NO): YES